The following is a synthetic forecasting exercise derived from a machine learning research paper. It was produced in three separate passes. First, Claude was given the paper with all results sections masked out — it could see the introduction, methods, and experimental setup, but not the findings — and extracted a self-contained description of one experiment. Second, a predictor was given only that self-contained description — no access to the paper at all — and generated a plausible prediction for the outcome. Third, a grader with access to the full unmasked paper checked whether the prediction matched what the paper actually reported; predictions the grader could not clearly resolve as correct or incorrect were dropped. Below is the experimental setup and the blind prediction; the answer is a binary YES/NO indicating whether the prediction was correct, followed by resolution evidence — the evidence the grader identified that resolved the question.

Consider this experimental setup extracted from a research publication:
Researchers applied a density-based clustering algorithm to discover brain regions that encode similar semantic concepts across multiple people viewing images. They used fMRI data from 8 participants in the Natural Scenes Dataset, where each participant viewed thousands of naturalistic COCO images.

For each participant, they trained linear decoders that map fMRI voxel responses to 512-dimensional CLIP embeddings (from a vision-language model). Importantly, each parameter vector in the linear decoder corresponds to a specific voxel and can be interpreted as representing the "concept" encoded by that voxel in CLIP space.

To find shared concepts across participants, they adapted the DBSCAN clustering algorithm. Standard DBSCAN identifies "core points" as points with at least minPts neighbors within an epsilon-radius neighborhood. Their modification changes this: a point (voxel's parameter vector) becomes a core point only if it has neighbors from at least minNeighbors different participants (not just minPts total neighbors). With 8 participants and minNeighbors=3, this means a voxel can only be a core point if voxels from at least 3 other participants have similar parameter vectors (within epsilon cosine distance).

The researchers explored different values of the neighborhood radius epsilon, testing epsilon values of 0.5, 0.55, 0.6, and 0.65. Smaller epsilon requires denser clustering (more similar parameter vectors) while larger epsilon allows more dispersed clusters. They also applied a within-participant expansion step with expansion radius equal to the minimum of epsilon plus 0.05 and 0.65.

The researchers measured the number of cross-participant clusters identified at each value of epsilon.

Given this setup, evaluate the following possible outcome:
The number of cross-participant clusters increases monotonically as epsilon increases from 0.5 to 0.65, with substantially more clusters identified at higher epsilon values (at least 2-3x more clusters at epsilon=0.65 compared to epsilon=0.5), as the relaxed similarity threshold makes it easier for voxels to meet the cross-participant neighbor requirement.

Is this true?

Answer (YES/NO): NO